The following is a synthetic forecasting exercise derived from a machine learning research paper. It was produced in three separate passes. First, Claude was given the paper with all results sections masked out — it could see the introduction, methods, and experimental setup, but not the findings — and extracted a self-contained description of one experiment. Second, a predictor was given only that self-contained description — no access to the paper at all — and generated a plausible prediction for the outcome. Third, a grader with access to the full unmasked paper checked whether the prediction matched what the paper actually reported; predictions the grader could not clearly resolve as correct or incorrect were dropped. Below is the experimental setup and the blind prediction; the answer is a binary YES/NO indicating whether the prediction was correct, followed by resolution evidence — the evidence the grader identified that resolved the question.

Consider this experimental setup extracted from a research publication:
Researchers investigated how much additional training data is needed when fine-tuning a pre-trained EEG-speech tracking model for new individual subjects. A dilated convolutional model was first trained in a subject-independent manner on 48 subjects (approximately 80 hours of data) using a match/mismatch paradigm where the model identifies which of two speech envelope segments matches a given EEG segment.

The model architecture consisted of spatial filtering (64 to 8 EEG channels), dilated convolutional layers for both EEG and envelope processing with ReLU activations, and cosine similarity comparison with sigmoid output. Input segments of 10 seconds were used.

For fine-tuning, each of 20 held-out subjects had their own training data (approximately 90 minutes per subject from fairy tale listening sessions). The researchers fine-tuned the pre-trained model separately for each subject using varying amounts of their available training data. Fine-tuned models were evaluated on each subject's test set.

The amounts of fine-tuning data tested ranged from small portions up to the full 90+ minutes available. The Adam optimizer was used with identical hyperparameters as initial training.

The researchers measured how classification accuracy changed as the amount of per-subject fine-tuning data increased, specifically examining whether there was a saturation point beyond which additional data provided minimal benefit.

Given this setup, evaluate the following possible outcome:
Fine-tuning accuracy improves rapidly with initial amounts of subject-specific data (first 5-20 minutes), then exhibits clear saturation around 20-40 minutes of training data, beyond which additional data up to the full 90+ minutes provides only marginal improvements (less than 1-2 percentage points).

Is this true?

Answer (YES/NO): NO